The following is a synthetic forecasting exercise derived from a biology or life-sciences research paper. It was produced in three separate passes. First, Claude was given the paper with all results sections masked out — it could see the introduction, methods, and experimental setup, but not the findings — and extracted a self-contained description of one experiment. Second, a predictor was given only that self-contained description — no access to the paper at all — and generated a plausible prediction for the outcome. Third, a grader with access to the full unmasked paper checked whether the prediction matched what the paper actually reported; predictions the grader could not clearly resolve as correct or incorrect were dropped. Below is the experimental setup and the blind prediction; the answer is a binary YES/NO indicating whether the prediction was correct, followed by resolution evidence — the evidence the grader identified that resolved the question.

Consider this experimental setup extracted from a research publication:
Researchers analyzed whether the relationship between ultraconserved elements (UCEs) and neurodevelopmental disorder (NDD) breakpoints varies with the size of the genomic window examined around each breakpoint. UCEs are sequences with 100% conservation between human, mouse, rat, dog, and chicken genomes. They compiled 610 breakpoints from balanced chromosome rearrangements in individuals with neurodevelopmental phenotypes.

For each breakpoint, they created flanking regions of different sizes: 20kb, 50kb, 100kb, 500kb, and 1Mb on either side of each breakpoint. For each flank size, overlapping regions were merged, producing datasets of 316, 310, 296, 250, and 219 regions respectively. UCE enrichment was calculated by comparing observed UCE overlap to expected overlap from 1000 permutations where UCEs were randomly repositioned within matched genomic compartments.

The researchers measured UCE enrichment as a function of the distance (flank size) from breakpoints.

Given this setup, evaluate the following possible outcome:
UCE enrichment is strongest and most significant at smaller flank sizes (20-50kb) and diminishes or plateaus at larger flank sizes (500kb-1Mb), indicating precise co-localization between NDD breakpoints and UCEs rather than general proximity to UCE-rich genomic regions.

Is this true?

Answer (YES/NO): YES